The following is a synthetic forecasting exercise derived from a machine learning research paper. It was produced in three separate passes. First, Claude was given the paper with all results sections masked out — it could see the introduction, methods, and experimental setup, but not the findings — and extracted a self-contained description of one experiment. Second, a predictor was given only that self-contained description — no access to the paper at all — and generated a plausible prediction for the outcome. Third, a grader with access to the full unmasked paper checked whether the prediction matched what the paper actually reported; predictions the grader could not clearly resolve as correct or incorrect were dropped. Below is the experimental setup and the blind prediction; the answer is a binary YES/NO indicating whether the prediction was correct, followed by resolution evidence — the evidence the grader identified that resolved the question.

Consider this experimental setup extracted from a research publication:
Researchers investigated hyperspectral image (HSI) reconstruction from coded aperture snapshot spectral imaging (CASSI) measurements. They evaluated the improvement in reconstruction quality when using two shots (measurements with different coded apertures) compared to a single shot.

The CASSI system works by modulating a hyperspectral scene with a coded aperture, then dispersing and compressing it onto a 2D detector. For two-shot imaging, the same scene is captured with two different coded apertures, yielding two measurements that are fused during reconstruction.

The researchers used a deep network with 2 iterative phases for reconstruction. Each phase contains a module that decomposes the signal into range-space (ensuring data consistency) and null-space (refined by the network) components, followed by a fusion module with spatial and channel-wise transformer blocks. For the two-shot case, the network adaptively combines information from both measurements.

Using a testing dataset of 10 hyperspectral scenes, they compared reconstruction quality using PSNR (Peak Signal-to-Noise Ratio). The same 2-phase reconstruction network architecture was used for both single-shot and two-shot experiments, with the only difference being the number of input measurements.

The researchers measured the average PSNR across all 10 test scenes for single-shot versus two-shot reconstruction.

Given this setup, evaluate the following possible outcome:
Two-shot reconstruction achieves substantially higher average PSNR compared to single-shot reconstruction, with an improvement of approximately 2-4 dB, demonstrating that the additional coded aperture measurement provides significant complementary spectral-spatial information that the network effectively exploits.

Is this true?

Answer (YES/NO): NO